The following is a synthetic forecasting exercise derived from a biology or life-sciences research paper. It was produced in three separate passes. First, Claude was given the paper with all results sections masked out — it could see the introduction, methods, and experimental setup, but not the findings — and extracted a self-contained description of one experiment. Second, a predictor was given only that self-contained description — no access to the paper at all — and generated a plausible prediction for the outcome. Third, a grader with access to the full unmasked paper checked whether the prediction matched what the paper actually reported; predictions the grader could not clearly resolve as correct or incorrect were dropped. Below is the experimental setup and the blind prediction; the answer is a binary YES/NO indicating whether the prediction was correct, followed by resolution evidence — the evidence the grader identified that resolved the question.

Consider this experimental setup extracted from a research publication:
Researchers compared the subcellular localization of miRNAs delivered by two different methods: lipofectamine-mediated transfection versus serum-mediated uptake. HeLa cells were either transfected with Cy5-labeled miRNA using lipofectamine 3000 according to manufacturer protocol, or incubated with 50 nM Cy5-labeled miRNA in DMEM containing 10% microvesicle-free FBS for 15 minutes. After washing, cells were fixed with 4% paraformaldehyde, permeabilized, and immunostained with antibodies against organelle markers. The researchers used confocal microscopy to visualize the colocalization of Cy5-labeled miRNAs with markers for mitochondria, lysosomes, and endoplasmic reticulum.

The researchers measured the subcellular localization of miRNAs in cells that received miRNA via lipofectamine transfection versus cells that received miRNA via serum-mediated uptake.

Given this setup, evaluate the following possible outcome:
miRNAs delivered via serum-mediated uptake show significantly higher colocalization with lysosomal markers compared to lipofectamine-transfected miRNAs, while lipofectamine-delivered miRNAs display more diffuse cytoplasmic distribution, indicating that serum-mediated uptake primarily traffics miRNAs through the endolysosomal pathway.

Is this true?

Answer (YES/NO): NO